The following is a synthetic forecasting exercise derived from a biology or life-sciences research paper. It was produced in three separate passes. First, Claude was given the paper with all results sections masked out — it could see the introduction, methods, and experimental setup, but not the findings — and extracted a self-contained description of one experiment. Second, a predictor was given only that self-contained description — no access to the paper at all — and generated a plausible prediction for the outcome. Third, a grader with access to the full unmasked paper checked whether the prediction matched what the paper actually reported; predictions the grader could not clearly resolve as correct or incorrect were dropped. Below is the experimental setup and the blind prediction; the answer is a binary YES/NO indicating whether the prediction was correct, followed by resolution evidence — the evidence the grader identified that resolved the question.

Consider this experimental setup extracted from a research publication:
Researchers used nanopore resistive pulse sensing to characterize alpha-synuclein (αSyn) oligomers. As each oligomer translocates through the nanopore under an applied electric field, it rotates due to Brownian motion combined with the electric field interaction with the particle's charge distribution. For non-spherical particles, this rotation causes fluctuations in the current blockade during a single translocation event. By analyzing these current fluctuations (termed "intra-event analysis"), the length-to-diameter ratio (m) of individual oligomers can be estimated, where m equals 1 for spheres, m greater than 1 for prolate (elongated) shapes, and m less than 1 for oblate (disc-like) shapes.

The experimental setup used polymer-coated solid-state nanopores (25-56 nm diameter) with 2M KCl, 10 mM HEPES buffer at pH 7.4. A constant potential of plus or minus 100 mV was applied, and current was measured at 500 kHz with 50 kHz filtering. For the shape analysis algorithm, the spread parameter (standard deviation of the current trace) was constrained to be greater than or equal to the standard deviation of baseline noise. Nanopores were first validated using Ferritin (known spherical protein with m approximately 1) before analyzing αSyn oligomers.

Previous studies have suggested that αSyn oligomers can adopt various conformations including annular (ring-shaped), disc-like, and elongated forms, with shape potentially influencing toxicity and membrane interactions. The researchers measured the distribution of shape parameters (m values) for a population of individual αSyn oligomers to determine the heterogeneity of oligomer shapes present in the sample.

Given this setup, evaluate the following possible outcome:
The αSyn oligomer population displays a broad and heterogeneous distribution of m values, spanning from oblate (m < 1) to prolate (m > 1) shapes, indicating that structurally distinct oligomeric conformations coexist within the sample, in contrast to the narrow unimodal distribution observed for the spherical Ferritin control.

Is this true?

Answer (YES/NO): YES